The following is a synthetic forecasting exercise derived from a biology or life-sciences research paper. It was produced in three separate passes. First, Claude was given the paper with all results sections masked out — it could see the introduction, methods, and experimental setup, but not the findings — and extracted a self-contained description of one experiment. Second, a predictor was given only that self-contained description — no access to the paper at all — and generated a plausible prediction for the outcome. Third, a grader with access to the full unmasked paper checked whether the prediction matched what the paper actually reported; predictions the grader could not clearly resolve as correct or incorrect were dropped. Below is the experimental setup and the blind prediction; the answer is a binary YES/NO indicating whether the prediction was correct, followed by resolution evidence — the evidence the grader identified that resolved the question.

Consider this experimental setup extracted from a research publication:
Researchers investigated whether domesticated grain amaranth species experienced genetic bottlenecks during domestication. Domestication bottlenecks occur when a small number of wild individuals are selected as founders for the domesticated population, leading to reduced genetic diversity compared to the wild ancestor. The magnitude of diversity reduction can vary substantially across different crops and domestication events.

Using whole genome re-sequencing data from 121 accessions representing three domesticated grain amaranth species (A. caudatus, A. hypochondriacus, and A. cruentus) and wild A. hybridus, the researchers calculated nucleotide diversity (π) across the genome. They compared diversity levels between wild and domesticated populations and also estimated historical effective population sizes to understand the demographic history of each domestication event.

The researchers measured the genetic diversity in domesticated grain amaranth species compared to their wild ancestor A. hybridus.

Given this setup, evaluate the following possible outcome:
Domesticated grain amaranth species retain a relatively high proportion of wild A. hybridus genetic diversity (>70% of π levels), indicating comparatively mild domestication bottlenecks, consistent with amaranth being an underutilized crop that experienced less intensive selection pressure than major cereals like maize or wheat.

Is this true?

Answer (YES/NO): NO